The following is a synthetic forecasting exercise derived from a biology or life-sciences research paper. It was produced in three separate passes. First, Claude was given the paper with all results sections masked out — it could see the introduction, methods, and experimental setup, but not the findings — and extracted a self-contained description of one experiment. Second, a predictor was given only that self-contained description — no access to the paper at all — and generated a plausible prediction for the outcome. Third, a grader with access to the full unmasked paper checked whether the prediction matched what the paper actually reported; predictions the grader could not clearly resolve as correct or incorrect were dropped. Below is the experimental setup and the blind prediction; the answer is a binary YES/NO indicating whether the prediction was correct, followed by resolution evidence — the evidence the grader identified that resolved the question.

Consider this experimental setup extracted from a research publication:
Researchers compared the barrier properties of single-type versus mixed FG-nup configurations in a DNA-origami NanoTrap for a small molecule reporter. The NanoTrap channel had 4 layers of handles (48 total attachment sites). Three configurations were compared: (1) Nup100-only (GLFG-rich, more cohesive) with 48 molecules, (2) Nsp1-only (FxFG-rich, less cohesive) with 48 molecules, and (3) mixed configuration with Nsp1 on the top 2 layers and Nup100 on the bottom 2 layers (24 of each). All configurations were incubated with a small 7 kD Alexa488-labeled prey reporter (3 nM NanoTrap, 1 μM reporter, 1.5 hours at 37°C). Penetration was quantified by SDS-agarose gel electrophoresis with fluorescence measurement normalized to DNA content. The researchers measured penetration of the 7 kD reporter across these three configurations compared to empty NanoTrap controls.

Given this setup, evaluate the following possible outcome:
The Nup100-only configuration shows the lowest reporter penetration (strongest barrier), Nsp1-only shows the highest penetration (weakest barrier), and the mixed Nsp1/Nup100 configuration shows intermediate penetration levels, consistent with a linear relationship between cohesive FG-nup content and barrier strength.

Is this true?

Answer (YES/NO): NO